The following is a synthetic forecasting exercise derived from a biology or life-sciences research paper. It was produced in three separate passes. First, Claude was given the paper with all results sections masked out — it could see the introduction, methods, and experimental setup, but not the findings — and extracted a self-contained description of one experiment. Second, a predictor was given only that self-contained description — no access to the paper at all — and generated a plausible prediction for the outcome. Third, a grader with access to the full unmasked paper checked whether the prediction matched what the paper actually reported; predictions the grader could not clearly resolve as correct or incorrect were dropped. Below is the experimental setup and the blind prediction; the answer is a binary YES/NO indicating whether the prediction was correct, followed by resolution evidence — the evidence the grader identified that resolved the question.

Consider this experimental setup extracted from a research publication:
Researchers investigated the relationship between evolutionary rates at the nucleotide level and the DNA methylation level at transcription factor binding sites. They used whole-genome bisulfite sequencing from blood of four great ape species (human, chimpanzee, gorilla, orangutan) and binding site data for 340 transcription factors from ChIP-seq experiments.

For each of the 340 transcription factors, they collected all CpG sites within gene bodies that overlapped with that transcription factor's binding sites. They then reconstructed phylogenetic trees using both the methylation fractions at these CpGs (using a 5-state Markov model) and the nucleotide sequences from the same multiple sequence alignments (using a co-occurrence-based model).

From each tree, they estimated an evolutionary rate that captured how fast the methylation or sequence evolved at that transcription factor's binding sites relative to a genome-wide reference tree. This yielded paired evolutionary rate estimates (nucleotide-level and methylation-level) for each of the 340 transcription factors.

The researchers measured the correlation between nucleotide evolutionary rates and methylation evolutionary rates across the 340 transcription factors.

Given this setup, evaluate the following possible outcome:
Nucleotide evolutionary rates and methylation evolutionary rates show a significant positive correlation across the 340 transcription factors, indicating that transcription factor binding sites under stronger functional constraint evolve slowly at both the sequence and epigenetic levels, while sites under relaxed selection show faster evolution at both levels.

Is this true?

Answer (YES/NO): YES